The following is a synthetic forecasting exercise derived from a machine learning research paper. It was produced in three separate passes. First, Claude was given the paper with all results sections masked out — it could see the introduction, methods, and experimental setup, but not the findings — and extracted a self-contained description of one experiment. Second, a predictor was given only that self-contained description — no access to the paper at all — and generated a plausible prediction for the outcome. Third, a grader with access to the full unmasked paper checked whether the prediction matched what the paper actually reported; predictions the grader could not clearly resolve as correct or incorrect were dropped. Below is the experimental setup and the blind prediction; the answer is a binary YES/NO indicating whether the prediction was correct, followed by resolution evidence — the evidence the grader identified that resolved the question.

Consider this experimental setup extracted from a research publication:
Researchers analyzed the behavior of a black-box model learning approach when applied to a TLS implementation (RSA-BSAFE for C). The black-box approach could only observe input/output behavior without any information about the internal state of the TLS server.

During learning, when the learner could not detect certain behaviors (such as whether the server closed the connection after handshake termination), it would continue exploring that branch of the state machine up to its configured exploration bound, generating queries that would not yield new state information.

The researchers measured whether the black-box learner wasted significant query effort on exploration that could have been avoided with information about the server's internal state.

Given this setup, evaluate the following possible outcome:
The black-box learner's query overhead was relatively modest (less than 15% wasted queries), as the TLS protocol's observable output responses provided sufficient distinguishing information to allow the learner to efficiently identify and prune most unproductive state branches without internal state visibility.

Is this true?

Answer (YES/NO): NO